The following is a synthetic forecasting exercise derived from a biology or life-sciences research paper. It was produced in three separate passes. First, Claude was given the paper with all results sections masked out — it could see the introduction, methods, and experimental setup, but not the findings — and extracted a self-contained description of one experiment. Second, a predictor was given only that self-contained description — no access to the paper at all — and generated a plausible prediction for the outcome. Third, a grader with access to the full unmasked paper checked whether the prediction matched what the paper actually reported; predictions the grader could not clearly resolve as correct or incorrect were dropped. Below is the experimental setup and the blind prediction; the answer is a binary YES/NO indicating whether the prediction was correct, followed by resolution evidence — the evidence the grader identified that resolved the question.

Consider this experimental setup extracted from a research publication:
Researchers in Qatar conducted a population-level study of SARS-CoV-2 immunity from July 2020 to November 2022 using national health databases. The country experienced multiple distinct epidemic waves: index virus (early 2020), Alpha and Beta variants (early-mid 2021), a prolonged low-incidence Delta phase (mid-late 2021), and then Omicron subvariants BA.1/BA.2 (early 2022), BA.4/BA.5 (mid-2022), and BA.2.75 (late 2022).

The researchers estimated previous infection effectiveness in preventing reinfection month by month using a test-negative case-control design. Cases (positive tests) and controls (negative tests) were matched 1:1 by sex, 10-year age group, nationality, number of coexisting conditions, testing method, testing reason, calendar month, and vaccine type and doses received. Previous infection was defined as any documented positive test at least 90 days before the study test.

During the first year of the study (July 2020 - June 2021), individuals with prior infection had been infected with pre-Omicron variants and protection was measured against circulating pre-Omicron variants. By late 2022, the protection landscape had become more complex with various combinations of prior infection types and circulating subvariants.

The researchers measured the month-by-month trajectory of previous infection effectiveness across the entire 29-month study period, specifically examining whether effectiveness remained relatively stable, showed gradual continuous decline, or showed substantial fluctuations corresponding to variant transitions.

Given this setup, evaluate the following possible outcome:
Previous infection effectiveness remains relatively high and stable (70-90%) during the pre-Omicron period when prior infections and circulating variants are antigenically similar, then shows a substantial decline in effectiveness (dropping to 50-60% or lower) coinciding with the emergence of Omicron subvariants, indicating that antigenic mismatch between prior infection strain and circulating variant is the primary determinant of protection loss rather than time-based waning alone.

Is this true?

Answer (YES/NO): YES